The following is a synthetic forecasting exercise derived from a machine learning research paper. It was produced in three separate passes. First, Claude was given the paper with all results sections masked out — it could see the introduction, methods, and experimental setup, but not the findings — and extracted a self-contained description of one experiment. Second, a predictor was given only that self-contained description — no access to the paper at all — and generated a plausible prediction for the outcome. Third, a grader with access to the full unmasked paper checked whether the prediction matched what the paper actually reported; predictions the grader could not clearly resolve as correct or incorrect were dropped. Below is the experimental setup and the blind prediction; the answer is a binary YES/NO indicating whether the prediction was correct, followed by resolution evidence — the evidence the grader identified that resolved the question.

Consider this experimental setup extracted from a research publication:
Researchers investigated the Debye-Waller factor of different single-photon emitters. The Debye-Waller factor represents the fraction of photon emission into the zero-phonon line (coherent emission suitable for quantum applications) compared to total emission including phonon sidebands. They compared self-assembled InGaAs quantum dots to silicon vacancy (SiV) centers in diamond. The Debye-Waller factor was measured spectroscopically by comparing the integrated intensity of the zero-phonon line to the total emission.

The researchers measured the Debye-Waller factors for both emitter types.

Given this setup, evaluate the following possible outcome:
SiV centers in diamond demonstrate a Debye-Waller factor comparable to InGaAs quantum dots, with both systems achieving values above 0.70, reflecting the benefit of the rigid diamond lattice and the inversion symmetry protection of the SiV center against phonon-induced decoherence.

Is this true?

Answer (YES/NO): NO